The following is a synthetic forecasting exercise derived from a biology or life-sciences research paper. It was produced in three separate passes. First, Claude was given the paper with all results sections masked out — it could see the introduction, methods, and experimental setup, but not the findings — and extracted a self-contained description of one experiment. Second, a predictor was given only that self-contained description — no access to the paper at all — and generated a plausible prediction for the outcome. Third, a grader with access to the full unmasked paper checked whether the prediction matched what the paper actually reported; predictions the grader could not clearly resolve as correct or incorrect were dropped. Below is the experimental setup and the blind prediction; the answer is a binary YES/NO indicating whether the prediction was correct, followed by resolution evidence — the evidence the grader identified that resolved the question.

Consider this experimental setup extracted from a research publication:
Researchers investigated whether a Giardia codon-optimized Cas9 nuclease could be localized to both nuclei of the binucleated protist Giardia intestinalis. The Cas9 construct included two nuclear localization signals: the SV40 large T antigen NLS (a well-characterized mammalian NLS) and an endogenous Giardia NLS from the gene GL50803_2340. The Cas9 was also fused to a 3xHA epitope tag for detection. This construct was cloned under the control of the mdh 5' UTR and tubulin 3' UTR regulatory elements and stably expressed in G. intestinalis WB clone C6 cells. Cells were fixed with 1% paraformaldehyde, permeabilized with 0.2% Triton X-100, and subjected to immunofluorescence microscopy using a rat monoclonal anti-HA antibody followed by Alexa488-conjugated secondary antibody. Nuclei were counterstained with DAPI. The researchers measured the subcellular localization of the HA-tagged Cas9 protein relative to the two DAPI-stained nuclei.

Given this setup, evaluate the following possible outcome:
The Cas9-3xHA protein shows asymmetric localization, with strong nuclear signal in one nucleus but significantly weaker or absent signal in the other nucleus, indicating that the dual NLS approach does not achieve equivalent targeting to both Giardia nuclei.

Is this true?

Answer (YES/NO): NO